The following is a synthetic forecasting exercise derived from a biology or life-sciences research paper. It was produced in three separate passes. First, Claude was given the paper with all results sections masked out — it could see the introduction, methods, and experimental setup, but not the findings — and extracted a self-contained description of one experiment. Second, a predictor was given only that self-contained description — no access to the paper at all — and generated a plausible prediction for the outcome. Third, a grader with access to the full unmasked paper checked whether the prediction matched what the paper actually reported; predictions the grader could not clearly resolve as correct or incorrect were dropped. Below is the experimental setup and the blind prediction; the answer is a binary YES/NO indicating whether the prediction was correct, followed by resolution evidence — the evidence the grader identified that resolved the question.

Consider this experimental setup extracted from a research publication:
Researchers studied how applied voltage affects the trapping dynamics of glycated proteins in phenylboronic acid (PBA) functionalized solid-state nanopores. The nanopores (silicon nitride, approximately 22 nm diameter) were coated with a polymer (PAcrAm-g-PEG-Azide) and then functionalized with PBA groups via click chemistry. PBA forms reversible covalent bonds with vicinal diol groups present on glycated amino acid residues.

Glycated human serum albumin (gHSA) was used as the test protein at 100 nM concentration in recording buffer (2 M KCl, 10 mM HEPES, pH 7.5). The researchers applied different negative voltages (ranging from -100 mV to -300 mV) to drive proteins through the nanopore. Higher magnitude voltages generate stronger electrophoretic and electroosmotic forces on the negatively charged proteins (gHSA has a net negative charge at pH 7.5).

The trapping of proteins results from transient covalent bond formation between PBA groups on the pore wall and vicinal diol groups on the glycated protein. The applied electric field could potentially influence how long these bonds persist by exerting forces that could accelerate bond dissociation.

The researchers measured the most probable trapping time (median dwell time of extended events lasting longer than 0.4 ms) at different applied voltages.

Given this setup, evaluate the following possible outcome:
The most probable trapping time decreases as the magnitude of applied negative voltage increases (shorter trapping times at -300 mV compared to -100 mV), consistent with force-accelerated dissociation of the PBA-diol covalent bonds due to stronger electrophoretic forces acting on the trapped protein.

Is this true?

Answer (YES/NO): YES